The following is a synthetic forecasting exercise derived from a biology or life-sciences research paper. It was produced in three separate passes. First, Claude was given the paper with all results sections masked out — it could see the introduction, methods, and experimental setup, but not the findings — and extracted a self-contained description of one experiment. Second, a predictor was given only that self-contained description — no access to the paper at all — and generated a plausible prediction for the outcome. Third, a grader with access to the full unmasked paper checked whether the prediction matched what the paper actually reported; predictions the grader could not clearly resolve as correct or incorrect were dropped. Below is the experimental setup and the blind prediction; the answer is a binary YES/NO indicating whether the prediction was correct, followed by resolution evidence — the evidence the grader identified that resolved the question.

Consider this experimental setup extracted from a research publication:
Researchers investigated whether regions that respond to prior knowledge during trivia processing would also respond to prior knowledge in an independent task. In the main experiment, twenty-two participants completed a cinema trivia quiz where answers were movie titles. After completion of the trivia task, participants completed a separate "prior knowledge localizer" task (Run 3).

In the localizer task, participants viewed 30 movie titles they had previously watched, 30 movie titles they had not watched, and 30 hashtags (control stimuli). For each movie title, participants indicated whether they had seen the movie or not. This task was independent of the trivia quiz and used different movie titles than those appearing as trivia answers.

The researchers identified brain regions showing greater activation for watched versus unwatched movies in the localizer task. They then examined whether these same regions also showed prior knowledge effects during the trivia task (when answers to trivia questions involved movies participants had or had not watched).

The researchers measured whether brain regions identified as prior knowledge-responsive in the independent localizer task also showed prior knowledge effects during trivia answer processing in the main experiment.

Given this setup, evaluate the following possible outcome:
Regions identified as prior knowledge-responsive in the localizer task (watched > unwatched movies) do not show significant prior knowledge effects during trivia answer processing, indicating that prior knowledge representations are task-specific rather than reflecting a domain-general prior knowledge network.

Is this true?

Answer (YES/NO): NO